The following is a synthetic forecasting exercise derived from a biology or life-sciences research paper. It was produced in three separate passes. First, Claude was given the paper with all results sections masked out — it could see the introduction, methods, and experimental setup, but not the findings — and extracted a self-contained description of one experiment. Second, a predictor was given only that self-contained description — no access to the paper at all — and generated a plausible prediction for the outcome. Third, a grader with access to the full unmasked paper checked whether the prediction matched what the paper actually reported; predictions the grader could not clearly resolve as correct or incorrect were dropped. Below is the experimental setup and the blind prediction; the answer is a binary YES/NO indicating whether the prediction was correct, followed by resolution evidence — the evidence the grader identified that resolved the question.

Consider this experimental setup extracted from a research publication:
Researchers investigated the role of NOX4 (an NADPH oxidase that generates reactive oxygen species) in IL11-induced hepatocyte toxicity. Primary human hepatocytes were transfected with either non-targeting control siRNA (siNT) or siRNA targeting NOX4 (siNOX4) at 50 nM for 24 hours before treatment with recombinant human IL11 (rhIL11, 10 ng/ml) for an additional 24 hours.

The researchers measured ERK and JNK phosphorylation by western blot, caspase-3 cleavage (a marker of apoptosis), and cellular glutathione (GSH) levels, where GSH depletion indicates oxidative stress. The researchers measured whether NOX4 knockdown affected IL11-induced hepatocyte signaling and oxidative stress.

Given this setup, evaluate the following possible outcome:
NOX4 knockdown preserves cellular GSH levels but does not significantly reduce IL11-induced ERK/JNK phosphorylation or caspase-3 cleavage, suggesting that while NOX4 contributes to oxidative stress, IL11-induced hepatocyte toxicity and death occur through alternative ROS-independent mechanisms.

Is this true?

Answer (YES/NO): NO